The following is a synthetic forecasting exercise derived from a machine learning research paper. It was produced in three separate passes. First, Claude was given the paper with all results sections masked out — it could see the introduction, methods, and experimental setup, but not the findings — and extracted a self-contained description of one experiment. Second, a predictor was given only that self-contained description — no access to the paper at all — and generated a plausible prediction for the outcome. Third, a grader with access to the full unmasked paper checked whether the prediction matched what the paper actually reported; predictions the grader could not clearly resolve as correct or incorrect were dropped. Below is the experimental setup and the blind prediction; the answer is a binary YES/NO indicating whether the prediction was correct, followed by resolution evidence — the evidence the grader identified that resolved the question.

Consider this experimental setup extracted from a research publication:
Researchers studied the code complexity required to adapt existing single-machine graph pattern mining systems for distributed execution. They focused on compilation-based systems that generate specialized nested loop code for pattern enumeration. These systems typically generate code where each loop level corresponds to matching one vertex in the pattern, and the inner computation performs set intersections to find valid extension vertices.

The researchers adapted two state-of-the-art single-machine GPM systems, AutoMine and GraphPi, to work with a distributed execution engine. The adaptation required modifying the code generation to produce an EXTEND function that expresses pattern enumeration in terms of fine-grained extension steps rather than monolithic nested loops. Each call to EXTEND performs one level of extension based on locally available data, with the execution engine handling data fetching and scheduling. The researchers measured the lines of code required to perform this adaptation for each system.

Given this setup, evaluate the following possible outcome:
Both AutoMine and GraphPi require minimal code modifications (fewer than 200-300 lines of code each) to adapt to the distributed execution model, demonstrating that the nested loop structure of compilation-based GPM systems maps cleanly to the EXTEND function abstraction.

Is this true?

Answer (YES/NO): NO